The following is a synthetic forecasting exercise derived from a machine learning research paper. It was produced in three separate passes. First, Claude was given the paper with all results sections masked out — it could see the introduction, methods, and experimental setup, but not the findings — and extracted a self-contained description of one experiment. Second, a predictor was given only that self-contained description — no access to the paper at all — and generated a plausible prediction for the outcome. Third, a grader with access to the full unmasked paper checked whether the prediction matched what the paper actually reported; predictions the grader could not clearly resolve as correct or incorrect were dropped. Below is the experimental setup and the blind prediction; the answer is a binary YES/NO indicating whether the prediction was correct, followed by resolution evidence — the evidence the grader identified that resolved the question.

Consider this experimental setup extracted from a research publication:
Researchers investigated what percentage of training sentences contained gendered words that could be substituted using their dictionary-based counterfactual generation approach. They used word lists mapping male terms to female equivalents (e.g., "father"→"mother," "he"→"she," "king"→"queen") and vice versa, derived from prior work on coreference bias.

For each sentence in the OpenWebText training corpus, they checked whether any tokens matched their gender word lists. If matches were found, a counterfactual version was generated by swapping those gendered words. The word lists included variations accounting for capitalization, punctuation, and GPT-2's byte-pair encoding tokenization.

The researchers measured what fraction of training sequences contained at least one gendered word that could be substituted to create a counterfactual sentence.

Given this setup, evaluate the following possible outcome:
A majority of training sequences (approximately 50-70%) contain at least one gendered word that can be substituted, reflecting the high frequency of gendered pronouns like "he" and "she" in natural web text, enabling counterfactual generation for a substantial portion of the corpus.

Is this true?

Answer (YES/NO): NO